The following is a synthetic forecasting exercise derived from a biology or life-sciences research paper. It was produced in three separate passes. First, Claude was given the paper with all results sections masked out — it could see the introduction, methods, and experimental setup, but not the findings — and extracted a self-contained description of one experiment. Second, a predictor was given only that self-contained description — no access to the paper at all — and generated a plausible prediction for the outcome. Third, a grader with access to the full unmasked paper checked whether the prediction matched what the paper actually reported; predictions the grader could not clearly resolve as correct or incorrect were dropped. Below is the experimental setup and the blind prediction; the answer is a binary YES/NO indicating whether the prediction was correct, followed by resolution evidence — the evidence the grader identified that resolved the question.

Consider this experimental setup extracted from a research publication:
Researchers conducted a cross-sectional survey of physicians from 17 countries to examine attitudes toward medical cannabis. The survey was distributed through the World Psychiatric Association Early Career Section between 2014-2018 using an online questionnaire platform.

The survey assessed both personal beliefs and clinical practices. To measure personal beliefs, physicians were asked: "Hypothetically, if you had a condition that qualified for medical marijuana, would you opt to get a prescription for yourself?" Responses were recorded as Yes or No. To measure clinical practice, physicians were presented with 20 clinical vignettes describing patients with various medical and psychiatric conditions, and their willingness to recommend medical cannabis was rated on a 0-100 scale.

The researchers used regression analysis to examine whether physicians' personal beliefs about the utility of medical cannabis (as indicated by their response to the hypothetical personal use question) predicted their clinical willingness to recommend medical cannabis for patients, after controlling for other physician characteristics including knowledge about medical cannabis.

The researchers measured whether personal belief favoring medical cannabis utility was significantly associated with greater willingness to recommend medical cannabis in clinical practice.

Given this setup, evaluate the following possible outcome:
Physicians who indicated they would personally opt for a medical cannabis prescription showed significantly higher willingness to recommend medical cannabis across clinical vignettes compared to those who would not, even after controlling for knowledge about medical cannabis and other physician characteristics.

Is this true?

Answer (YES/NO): YES